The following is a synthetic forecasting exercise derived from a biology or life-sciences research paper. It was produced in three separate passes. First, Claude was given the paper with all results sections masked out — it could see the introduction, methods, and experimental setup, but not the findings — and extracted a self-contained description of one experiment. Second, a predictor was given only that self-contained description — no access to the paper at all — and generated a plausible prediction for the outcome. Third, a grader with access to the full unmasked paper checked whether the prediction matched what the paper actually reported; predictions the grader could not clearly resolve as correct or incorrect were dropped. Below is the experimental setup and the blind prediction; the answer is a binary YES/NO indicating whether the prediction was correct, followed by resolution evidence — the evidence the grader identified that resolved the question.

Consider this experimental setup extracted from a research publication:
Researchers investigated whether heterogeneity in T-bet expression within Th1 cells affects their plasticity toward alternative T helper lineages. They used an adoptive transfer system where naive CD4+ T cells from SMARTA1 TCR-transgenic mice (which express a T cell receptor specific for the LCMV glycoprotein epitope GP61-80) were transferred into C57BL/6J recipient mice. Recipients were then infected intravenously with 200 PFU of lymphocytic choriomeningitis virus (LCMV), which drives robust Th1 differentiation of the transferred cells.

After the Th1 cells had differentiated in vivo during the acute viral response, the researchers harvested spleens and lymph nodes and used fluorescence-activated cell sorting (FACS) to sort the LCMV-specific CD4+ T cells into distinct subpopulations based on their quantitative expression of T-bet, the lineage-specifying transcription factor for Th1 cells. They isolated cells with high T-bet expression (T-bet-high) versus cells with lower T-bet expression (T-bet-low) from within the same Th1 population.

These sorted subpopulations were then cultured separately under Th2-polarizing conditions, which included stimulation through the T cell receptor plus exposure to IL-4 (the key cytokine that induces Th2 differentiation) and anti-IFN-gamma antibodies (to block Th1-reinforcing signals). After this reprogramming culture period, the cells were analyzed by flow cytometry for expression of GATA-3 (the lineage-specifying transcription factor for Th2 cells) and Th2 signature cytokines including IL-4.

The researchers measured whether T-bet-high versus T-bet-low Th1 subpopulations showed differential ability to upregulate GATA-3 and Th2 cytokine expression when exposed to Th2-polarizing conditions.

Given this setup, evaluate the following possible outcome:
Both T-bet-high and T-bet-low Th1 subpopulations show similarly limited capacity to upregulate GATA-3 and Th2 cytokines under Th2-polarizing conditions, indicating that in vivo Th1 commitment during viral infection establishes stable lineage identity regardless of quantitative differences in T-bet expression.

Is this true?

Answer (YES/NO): NO